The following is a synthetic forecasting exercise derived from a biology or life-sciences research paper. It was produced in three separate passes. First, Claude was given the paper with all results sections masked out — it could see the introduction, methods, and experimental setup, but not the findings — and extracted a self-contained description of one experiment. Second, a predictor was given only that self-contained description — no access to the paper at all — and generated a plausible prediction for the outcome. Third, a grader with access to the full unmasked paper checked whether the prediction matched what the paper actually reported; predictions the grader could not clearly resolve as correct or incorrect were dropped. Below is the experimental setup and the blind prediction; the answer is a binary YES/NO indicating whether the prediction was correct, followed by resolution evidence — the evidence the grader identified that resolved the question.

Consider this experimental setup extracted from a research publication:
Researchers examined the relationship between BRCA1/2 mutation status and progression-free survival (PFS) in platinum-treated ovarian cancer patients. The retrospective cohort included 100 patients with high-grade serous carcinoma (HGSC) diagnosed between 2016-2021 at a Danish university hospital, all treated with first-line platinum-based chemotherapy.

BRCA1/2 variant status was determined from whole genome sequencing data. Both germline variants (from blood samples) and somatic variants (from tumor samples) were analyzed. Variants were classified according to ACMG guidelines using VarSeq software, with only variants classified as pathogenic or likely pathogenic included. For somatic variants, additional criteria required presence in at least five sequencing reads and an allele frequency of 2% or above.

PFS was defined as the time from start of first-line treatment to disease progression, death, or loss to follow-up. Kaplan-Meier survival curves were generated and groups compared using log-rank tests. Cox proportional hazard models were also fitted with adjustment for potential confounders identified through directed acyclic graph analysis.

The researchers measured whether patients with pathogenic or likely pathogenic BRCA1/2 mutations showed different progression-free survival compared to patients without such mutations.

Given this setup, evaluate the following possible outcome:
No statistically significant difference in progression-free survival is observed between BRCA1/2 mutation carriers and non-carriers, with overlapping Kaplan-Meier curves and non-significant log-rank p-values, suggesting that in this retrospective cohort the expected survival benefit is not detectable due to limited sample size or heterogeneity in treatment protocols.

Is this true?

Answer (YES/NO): YES